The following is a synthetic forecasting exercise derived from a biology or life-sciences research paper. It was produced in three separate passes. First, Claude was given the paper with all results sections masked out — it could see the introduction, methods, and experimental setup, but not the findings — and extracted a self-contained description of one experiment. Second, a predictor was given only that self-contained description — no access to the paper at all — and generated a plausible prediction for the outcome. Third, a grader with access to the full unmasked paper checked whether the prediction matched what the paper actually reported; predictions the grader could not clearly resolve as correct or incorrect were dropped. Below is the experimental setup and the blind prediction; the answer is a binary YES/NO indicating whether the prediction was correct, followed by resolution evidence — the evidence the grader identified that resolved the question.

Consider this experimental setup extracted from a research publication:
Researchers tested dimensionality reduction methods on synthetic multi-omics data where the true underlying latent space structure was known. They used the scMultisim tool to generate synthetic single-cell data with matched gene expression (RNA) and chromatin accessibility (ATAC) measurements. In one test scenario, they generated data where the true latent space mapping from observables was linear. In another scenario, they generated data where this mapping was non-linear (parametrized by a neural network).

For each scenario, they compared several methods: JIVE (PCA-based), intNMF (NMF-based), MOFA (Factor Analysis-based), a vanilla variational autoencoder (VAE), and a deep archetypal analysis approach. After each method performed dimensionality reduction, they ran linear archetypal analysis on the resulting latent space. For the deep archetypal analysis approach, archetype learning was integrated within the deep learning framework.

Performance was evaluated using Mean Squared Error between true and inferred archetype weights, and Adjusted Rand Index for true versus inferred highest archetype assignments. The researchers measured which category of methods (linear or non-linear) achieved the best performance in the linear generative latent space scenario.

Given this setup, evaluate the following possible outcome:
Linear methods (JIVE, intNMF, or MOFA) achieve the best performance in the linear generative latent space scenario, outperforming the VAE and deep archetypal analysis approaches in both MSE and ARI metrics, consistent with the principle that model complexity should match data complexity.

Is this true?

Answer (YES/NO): YES